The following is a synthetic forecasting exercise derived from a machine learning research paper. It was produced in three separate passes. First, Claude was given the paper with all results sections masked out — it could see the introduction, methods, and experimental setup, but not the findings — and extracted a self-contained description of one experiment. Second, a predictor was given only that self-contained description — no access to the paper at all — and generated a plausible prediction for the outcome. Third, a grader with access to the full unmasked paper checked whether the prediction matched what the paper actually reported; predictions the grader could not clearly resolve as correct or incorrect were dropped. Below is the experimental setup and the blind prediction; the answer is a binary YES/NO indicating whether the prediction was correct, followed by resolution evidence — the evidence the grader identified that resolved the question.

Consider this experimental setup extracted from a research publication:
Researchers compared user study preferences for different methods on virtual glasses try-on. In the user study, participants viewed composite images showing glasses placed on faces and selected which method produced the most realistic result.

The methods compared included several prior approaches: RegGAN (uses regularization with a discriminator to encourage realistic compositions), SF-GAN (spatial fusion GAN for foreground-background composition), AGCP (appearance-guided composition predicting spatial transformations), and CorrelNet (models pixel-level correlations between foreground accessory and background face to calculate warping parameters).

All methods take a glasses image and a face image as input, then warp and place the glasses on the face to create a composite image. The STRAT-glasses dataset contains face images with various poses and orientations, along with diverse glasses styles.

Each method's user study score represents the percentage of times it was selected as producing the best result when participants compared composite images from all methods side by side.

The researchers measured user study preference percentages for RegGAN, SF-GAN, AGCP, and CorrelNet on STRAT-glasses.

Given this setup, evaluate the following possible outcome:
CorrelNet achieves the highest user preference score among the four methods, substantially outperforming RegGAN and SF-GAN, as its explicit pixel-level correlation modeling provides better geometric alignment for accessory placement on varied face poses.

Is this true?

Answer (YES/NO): YES